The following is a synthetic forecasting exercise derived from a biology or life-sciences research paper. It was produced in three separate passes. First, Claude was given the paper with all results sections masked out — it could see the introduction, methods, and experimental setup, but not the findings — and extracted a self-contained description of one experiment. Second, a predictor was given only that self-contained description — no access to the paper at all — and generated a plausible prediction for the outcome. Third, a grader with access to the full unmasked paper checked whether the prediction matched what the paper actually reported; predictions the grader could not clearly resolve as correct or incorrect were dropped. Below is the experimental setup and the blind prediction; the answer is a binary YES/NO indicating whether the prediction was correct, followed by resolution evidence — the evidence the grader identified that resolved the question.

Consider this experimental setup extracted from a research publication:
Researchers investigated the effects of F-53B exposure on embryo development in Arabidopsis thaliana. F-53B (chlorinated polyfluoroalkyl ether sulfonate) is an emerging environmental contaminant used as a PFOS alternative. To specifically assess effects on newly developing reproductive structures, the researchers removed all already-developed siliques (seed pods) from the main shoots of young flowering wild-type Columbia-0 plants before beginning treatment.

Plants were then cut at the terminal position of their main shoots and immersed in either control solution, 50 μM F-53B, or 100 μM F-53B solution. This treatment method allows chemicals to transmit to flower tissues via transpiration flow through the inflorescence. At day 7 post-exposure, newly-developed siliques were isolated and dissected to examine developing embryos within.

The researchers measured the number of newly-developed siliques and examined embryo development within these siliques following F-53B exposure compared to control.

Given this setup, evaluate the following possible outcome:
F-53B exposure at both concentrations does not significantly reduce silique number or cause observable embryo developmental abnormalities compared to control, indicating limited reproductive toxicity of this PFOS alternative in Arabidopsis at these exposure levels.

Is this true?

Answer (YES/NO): NO